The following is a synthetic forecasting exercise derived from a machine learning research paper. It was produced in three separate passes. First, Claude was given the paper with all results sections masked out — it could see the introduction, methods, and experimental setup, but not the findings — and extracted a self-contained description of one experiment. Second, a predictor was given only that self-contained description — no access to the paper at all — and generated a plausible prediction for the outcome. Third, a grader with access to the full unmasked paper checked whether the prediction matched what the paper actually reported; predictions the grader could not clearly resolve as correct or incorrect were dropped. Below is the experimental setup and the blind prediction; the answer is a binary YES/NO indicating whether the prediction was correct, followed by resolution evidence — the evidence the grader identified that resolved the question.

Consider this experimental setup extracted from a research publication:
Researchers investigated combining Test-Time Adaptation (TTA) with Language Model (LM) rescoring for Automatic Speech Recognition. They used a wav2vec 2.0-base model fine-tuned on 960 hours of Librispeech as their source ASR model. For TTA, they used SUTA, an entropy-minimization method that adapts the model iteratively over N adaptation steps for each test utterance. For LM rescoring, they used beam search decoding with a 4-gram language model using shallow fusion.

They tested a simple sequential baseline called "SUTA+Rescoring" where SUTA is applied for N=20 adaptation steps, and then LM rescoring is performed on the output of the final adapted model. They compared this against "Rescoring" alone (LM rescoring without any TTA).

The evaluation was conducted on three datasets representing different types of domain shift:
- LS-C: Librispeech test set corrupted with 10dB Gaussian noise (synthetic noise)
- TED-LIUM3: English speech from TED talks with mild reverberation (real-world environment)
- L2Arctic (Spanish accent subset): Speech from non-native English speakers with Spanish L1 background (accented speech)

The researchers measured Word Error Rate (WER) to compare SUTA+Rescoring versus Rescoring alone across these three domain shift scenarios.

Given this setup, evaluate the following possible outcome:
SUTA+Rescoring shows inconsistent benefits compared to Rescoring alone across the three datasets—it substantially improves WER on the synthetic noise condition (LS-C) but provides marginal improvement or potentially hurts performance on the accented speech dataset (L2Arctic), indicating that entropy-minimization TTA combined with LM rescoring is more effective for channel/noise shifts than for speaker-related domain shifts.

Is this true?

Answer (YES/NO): YES